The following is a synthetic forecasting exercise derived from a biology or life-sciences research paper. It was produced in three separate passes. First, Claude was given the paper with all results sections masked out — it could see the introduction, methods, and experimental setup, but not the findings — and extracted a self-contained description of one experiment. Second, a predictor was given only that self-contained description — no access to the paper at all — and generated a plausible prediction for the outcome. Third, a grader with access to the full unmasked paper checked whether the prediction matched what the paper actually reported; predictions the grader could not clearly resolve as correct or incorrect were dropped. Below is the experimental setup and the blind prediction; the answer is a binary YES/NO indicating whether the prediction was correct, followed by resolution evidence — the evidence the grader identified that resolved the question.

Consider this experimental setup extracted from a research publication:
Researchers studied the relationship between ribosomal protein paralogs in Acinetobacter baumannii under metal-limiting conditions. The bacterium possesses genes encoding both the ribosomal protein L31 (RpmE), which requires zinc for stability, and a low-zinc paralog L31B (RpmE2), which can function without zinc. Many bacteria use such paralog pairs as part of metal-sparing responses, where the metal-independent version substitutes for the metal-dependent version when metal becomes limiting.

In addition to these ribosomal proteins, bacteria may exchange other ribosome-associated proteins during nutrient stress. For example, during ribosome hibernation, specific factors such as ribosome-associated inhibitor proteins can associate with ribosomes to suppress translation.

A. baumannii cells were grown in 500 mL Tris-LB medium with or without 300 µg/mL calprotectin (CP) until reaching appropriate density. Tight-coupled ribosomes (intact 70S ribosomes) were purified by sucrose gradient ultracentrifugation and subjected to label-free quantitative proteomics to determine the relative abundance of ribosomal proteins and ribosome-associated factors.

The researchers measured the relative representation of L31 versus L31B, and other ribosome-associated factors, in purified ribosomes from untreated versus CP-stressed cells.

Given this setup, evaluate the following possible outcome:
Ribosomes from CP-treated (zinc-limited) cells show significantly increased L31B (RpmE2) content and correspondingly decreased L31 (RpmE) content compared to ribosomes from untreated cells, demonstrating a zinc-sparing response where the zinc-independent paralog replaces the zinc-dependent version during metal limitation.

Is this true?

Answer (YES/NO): YES